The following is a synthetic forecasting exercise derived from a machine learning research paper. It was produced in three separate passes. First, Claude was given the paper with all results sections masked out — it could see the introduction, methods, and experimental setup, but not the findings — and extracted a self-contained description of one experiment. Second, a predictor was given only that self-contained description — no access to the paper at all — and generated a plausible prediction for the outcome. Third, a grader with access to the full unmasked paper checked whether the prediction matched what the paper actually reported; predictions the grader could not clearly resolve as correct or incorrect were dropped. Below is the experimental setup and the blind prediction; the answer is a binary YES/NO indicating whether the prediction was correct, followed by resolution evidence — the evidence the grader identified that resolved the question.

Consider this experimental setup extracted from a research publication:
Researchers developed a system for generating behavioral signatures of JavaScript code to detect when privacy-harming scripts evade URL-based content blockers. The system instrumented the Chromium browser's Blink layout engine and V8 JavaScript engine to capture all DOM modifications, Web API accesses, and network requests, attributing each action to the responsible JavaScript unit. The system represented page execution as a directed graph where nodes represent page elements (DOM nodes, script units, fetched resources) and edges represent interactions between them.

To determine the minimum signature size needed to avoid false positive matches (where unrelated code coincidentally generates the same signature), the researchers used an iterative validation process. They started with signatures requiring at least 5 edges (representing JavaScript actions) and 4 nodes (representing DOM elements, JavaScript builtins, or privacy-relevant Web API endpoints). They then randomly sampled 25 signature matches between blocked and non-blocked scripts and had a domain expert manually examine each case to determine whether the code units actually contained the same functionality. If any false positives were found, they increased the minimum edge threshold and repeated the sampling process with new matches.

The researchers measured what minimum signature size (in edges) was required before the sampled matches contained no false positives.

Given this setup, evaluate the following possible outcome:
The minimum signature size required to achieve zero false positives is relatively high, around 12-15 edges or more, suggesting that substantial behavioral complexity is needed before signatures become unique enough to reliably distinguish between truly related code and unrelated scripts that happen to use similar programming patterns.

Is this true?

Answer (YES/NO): YES